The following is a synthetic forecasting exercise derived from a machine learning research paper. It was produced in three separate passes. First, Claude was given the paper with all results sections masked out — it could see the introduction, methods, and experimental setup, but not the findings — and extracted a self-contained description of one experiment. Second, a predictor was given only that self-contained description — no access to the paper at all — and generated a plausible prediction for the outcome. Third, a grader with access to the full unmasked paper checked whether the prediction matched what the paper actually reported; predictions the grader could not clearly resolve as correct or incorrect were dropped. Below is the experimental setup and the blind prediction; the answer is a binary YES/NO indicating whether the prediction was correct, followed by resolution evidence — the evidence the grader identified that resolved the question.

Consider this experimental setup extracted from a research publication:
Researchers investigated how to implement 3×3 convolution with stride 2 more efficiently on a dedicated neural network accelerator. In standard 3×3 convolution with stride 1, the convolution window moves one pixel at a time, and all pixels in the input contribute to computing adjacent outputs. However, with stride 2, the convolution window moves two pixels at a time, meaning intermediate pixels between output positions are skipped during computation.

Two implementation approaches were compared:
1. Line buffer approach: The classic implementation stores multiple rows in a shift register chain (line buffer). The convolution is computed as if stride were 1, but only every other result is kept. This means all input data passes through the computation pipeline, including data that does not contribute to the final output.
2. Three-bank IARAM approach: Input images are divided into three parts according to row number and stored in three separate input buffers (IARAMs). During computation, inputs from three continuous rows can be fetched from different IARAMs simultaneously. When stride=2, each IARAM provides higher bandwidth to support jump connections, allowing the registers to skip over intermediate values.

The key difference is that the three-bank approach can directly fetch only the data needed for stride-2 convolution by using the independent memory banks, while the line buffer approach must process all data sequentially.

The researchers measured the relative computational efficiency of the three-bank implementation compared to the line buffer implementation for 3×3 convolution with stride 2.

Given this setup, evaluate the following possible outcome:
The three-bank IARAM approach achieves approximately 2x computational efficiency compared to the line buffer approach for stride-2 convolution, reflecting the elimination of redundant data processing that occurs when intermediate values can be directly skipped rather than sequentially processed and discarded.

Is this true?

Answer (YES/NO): NO